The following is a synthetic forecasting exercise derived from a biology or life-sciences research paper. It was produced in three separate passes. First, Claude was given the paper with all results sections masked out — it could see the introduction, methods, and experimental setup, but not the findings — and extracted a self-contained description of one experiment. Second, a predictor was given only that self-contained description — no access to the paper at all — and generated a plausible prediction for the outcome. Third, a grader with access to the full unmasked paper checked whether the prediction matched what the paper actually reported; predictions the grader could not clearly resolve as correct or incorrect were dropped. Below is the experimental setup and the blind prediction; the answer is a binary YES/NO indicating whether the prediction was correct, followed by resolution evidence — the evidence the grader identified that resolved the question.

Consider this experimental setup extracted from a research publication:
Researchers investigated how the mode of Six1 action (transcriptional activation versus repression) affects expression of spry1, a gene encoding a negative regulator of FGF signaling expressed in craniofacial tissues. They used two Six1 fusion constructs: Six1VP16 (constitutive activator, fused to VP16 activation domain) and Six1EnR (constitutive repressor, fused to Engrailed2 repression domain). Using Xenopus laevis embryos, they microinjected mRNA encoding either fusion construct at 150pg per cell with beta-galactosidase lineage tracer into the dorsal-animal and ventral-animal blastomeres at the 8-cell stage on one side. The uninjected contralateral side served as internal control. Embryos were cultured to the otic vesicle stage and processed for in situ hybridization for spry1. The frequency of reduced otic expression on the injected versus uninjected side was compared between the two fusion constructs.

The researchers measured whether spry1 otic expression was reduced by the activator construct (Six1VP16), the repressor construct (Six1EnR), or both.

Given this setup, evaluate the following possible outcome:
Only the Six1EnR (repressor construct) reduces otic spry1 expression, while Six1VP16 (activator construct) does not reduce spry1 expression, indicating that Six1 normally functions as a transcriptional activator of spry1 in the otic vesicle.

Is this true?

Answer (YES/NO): NO